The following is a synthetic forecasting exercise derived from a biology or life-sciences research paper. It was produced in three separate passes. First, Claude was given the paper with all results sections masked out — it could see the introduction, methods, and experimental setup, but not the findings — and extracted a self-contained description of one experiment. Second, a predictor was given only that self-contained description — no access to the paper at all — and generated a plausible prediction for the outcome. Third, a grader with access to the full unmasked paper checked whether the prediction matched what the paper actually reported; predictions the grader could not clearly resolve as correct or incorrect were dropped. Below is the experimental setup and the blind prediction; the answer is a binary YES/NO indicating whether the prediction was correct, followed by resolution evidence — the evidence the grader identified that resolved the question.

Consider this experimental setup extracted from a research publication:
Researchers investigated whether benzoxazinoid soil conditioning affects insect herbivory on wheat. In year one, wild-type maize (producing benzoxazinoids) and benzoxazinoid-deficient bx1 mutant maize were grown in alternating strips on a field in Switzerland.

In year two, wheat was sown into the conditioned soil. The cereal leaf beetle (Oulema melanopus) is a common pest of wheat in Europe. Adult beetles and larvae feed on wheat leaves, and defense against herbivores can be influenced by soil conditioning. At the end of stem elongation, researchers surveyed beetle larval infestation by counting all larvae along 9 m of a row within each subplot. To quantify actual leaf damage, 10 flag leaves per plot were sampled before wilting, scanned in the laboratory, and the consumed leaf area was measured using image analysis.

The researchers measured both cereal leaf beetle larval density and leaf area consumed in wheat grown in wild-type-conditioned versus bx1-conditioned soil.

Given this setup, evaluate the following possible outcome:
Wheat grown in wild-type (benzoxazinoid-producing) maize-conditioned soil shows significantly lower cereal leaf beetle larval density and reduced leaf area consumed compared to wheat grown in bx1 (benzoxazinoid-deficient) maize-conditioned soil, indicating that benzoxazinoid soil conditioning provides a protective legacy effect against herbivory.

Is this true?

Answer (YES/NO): NO